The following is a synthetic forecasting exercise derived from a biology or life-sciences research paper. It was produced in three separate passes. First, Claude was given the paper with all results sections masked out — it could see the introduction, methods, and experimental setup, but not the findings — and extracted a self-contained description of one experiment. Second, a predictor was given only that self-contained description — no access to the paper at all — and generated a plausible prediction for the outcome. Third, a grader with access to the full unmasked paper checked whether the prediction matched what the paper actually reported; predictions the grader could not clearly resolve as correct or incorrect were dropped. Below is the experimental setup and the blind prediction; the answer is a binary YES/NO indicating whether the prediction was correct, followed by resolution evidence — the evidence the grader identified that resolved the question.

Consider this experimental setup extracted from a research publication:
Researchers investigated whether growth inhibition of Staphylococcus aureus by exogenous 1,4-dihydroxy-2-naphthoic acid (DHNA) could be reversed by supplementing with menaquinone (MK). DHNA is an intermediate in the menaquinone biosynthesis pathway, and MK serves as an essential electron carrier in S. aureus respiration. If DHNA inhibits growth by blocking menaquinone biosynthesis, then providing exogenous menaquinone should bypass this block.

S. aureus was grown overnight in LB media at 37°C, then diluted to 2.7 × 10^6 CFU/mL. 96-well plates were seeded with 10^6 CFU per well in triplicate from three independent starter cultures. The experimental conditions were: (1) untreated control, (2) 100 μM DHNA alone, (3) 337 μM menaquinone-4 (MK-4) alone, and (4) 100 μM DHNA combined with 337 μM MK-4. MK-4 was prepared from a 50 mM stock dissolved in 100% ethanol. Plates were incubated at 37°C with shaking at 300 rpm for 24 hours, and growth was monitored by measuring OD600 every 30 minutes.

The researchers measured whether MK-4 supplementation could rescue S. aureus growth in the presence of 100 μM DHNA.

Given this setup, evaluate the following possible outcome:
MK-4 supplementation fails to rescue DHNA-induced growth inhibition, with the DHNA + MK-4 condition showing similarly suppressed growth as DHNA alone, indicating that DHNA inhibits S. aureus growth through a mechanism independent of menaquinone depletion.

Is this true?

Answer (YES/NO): NO